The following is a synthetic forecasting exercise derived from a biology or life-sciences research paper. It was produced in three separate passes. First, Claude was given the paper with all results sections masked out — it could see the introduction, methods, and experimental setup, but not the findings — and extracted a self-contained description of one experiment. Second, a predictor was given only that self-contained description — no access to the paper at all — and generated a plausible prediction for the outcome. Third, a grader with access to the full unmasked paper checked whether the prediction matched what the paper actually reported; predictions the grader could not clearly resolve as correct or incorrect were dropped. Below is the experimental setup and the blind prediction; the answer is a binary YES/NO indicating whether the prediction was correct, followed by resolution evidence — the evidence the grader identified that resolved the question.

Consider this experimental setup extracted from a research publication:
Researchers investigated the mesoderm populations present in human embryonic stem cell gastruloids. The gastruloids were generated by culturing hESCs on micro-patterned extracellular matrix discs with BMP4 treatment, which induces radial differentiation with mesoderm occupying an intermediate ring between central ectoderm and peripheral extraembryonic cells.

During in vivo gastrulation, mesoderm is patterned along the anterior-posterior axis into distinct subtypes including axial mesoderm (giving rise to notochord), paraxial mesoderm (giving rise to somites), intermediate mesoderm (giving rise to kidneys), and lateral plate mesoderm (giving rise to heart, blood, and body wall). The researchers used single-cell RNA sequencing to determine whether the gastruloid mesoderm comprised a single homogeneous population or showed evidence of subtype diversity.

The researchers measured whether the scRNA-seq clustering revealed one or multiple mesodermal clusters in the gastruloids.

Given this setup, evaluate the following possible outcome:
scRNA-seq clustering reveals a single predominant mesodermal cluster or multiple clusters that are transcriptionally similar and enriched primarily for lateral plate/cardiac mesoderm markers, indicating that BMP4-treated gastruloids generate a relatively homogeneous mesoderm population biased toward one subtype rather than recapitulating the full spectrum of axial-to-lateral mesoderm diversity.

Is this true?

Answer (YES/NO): NO